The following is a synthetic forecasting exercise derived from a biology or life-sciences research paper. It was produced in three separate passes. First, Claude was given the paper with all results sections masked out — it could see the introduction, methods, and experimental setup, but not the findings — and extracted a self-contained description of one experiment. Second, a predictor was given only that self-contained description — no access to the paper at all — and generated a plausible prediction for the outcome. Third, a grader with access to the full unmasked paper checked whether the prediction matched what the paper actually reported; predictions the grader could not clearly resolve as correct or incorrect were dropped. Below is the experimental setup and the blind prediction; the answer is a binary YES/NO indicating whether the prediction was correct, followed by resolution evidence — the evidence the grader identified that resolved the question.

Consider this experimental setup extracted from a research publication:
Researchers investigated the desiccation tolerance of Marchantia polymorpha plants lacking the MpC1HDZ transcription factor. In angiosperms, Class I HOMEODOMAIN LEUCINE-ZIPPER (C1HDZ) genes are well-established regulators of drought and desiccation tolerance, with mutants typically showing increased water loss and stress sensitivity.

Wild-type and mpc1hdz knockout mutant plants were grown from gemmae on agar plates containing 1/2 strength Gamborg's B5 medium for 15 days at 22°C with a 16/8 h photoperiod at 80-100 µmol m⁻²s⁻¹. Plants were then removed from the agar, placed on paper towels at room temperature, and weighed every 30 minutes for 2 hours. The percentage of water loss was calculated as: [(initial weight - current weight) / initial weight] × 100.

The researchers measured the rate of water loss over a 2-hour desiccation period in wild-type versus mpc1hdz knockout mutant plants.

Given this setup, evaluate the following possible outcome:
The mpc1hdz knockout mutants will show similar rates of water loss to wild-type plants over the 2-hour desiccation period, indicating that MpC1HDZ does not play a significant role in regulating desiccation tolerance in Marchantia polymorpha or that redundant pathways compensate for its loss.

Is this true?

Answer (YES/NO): YES